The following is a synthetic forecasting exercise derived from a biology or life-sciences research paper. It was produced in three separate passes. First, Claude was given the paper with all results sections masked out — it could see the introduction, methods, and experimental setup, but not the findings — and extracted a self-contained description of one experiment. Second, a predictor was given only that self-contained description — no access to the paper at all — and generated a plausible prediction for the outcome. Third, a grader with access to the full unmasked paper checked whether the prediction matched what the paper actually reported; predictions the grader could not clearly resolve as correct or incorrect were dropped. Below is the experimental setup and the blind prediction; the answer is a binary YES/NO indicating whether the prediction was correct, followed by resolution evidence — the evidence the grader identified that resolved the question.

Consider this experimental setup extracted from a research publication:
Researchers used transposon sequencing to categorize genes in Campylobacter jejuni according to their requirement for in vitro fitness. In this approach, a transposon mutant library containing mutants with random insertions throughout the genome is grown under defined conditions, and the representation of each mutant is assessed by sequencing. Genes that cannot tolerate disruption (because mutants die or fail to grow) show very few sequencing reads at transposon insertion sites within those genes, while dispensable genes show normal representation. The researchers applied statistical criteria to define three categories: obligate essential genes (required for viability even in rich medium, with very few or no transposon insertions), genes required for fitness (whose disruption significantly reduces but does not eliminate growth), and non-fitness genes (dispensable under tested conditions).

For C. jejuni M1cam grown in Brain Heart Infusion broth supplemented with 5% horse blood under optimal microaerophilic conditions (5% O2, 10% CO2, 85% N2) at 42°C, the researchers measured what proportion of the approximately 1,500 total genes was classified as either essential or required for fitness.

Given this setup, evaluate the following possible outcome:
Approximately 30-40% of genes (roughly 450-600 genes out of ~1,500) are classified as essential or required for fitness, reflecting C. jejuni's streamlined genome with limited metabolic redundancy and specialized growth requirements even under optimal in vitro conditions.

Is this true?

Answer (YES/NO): NO